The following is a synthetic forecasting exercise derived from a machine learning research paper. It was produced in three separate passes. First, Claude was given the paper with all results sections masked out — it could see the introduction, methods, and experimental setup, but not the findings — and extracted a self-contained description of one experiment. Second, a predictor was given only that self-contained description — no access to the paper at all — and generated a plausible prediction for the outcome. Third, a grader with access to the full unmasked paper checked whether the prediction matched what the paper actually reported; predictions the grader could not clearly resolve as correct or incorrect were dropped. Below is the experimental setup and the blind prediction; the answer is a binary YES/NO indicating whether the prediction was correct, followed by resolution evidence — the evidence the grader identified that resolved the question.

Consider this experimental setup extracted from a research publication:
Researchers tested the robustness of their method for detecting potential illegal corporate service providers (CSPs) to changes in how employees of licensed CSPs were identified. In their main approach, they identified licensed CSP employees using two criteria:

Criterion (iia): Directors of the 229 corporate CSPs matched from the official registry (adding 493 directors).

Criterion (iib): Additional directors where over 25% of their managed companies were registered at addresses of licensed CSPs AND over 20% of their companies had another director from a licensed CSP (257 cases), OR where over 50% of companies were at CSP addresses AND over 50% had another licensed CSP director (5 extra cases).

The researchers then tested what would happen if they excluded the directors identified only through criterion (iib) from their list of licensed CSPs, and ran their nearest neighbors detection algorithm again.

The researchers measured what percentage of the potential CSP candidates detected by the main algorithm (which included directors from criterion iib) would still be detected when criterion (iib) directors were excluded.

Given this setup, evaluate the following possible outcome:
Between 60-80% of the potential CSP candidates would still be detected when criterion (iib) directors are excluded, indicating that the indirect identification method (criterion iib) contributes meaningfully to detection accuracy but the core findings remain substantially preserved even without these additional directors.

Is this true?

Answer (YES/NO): NO